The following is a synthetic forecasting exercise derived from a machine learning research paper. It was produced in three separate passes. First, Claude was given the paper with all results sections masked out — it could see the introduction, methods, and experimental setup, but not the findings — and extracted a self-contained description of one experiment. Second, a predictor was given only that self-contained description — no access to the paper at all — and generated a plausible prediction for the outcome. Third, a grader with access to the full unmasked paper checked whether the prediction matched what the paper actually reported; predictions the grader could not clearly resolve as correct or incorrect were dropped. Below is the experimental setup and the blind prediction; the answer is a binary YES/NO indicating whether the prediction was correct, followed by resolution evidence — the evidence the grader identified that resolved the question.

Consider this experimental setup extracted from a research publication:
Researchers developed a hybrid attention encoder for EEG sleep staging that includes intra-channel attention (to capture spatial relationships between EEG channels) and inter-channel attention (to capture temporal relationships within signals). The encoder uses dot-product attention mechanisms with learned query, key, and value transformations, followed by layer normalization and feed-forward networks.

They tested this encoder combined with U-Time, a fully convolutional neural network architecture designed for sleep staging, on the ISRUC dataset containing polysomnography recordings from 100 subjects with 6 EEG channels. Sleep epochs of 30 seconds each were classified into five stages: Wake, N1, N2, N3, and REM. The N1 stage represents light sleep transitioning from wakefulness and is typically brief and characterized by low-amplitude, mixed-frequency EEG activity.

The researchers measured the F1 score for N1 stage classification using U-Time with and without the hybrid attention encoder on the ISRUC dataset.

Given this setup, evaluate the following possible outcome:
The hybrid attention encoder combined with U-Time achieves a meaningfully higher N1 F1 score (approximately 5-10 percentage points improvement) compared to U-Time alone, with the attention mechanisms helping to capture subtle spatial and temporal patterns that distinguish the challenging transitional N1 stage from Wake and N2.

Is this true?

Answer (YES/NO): NO